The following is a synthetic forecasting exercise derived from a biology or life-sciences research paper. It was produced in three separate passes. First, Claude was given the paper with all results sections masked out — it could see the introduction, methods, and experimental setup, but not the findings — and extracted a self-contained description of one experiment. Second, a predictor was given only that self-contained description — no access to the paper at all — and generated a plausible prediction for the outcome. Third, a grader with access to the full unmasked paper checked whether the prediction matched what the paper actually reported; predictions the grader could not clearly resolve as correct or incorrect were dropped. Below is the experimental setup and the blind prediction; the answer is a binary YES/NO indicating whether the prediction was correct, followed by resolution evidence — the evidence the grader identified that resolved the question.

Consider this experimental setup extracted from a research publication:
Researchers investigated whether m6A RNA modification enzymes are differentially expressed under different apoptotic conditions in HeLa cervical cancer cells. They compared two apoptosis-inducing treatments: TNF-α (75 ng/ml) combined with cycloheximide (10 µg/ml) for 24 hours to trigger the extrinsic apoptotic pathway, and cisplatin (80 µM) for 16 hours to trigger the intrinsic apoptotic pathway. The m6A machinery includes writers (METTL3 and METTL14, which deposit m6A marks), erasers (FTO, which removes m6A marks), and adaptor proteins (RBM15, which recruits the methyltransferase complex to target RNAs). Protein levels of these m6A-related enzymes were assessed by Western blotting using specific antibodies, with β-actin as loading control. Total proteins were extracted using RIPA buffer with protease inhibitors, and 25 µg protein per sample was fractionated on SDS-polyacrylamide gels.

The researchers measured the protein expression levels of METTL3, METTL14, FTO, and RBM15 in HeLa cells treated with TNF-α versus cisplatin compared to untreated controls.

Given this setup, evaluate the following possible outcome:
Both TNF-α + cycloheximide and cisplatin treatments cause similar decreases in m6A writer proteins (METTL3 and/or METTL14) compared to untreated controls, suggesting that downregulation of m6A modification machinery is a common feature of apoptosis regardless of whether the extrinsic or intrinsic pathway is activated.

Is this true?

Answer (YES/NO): YES